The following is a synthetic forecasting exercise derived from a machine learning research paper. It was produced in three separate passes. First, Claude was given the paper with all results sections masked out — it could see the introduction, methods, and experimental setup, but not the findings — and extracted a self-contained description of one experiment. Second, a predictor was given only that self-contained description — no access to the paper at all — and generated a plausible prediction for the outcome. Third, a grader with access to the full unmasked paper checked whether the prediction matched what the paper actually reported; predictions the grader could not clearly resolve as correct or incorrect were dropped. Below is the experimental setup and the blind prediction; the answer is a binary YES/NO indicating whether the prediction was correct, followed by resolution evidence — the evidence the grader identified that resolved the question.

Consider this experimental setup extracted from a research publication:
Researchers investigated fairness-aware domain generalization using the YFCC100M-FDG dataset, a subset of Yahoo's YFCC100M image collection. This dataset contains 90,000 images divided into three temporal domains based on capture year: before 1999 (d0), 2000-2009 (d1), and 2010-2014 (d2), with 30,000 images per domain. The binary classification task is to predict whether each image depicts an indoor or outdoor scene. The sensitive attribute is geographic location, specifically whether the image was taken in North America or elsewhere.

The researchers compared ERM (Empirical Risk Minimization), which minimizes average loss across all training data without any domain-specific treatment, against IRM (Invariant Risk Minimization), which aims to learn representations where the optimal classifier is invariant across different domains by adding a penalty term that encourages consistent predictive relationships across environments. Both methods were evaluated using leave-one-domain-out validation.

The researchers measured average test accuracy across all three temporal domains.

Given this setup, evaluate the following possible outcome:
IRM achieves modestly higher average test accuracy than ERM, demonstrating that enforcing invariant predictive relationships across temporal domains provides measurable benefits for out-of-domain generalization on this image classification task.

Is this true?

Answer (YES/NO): NO